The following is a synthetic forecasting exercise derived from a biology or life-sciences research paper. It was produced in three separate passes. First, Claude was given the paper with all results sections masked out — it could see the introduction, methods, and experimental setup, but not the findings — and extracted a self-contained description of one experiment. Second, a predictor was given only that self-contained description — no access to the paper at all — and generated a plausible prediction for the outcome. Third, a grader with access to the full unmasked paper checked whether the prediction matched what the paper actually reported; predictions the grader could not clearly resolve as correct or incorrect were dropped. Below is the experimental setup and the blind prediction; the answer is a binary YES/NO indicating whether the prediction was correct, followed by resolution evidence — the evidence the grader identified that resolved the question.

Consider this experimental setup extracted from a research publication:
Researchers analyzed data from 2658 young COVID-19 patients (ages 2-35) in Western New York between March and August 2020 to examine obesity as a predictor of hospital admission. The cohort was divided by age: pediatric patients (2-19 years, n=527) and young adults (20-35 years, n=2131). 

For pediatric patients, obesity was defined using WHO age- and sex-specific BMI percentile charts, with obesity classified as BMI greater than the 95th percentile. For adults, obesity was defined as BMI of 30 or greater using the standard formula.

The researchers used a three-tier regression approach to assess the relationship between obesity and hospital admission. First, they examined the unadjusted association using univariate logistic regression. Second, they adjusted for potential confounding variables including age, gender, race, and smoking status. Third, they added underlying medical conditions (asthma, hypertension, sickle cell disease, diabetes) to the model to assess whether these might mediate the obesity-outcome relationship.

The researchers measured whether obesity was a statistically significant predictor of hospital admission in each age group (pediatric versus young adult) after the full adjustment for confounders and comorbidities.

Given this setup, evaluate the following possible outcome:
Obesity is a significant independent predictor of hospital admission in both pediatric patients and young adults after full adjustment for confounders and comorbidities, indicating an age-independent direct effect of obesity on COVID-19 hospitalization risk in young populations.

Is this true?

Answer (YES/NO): NO